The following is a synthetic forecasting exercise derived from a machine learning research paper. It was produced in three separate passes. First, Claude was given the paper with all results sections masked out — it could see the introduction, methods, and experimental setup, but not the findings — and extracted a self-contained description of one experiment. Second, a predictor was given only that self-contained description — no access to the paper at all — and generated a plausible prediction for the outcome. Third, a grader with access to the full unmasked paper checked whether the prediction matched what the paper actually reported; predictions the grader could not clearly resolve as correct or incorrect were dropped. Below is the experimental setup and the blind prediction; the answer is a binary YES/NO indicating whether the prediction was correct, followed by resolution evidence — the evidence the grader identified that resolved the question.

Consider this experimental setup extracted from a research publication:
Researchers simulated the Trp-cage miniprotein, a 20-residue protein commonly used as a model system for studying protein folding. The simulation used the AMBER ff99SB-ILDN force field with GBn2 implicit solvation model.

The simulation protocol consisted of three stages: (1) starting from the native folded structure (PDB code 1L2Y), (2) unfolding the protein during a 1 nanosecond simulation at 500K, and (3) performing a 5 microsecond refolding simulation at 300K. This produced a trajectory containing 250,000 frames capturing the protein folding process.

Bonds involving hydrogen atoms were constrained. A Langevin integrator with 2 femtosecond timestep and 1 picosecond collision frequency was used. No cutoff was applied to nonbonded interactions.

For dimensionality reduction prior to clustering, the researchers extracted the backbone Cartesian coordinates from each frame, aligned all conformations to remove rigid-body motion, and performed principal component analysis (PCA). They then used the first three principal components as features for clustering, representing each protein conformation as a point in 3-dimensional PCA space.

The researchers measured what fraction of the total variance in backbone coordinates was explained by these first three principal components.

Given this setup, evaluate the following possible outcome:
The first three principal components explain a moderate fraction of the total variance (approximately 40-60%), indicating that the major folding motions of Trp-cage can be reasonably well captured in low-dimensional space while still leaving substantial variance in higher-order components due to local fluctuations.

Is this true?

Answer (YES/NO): YES